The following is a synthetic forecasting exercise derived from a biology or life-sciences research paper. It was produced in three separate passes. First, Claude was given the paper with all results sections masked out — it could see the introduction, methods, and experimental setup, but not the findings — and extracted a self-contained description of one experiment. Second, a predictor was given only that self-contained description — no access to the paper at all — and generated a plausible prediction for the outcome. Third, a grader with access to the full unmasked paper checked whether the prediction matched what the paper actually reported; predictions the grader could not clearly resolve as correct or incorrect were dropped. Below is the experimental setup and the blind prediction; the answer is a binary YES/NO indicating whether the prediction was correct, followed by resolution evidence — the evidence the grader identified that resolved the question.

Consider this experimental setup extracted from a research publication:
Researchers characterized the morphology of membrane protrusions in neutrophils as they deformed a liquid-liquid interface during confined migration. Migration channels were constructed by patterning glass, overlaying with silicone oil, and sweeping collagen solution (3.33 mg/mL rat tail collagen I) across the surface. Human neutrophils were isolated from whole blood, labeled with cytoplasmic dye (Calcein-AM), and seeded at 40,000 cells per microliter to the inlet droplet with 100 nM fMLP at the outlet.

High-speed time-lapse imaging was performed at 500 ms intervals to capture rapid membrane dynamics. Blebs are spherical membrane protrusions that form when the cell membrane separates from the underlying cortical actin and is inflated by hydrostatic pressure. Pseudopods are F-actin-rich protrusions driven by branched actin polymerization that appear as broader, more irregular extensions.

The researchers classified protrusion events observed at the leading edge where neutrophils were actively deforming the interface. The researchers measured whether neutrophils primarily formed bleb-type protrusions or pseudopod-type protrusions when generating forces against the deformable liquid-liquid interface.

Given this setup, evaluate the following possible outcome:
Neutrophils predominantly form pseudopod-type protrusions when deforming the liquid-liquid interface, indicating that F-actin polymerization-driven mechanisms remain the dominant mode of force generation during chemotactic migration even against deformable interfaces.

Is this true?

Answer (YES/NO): NO